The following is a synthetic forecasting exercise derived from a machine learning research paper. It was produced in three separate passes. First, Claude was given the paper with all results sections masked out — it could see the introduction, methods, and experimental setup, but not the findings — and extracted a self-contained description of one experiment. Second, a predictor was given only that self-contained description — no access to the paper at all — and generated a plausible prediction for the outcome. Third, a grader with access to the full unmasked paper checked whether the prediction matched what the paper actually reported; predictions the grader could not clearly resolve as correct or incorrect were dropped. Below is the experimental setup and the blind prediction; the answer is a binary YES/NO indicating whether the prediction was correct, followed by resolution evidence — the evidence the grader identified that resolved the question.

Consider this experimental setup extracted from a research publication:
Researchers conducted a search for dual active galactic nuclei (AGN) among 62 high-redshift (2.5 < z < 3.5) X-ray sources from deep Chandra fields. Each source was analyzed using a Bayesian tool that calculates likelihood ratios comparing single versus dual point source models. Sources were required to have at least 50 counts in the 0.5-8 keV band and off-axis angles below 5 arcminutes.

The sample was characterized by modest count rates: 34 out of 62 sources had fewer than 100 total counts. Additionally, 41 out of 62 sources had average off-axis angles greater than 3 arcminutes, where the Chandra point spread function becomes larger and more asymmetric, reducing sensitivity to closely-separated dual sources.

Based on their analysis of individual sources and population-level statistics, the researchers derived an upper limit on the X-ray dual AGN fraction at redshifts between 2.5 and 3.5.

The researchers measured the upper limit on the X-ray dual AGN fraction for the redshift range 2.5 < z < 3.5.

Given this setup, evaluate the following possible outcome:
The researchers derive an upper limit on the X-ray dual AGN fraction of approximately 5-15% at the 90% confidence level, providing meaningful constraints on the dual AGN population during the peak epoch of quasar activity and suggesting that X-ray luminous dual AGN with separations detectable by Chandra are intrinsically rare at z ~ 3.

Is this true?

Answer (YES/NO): NO